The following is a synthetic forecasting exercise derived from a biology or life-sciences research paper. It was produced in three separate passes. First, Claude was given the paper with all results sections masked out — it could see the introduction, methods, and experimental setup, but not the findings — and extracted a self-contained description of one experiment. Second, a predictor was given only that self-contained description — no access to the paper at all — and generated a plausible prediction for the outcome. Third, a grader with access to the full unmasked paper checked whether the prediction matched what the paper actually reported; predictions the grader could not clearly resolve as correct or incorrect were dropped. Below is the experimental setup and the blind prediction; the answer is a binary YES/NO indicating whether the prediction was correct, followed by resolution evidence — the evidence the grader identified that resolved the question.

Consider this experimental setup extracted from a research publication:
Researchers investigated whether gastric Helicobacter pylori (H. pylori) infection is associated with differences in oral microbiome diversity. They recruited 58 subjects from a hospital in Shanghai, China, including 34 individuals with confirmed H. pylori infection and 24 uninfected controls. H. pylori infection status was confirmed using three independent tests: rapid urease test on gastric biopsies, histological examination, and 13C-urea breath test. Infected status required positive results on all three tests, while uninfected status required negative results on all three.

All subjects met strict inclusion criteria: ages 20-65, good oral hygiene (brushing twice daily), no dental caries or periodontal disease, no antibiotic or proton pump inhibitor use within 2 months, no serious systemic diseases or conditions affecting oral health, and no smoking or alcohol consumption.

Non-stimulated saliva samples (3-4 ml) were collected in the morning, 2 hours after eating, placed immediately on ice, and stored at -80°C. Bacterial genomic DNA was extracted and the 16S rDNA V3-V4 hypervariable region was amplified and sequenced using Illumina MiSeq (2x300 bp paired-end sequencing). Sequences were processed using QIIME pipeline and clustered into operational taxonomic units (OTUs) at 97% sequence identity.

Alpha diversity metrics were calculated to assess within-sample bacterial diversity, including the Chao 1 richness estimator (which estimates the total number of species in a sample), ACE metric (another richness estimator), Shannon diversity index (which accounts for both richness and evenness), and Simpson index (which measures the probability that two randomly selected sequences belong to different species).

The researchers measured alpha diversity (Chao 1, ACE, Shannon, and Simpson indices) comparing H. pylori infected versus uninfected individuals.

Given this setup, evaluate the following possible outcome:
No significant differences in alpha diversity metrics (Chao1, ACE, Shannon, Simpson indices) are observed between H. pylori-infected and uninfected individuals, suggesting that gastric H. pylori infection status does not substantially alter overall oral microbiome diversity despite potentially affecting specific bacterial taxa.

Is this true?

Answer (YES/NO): YES